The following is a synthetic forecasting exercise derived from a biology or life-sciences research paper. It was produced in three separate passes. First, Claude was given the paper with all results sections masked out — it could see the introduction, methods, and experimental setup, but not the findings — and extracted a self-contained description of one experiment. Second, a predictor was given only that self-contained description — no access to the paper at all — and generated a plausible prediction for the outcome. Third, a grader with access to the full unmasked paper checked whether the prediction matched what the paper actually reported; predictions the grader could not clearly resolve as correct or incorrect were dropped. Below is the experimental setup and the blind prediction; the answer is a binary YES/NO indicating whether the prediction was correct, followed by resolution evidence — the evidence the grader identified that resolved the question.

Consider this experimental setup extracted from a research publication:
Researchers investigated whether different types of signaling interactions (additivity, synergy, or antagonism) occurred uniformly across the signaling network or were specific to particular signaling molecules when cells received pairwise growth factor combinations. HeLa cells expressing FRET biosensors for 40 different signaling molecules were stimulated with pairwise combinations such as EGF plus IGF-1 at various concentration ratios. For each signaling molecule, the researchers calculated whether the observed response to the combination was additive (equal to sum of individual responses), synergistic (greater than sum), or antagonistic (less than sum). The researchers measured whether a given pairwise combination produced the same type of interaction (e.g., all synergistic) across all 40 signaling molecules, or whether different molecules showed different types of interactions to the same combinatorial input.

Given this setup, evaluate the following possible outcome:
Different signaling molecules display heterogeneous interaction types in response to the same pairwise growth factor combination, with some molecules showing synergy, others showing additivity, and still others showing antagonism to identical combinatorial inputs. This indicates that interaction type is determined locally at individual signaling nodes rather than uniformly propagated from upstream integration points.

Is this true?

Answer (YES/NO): YES